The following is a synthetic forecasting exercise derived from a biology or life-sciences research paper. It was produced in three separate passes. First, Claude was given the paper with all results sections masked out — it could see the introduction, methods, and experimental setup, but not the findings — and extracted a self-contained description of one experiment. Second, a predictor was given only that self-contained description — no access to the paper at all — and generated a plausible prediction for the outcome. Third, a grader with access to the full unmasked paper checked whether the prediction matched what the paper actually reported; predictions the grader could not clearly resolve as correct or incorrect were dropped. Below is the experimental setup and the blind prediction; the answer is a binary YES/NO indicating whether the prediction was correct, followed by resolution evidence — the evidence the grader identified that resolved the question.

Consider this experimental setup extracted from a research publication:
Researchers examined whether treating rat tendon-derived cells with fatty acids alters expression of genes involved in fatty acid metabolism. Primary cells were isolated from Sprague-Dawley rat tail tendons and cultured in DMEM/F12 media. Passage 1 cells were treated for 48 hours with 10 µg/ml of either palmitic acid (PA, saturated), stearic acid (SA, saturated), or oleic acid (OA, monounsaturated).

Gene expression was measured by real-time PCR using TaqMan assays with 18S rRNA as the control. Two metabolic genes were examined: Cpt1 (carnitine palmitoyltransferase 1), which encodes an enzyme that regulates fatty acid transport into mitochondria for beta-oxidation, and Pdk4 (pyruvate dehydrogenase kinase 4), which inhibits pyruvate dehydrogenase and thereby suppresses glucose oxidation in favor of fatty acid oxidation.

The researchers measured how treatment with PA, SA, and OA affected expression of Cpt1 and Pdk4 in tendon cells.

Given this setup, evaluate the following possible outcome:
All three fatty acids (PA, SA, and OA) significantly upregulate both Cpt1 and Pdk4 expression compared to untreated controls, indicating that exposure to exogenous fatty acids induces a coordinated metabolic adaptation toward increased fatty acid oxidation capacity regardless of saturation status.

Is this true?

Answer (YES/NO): YES